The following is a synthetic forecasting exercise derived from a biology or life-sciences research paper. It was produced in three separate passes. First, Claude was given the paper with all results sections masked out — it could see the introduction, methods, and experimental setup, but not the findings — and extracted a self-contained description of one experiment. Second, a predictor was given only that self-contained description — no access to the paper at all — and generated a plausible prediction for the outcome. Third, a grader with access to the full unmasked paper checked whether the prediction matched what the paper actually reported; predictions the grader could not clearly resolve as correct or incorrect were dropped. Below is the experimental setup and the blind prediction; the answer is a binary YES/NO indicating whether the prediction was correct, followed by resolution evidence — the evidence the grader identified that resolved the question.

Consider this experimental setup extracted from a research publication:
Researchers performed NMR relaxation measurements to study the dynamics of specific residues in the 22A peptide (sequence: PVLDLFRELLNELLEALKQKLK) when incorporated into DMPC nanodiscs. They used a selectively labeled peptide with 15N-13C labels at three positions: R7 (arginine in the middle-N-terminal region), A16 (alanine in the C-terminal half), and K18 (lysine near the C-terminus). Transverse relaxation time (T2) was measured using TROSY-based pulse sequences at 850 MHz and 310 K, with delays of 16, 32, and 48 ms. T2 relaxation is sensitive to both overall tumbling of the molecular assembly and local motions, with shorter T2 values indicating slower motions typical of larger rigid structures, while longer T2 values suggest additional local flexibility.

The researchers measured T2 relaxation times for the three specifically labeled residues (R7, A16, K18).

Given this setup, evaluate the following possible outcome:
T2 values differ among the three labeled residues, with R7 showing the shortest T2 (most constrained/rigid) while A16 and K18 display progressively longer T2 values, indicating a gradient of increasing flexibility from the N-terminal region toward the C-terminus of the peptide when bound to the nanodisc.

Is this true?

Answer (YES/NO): NO